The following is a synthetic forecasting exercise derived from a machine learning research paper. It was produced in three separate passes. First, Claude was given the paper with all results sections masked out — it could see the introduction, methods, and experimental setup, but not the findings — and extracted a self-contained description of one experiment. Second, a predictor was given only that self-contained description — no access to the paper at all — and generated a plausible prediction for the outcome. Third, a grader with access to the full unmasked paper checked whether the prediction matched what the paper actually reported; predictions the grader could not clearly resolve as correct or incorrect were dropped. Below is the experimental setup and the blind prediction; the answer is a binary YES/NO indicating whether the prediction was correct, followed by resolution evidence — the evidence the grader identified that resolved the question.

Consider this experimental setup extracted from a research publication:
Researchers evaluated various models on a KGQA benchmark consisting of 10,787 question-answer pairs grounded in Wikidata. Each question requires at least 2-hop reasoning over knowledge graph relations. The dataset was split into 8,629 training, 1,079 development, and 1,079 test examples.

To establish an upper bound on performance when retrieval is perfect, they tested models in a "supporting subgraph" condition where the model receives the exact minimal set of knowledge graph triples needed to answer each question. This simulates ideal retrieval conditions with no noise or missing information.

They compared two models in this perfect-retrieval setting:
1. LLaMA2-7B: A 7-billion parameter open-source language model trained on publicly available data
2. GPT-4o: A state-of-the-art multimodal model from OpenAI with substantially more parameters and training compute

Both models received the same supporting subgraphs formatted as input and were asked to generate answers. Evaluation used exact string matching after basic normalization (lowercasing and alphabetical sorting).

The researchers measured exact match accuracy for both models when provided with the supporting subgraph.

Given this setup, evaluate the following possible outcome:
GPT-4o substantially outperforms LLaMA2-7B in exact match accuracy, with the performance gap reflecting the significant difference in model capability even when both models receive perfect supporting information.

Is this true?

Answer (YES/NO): NO